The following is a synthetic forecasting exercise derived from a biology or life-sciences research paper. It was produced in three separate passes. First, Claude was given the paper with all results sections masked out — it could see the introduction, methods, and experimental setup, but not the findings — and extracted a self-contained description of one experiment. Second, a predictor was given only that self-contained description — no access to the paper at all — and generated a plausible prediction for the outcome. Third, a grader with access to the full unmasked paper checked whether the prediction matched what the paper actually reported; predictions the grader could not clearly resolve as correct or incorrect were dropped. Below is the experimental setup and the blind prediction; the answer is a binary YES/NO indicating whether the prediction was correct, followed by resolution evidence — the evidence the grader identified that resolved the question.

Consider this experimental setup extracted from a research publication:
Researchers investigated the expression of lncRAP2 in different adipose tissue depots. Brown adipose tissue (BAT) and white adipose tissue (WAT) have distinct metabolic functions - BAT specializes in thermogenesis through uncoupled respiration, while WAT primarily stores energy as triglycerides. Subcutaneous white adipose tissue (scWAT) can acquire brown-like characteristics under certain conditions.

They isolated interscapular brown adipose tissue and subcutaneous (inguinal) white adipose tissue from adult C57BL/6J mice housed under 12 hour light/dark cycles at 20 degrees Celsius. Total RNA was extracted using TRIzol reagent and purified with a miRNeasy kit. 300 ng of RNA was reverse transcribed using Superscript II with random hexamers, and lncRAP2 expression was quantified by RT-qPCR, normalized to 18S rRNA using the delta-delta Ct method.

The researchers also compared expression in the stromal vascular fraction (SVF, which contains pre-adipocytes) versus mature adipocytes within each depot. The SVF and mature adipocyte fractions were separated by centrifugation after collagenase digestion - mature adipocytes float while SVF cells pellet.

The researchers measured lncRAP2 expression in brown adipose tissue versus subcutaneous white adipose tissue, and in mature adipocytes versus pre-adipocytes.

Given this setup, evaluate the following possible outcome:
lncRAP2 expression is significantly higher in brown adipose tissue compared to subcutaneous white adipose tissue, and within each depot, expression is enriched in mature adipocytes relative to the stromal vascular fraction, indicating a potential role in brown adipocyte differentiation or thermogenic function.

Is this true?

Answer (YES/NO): NO